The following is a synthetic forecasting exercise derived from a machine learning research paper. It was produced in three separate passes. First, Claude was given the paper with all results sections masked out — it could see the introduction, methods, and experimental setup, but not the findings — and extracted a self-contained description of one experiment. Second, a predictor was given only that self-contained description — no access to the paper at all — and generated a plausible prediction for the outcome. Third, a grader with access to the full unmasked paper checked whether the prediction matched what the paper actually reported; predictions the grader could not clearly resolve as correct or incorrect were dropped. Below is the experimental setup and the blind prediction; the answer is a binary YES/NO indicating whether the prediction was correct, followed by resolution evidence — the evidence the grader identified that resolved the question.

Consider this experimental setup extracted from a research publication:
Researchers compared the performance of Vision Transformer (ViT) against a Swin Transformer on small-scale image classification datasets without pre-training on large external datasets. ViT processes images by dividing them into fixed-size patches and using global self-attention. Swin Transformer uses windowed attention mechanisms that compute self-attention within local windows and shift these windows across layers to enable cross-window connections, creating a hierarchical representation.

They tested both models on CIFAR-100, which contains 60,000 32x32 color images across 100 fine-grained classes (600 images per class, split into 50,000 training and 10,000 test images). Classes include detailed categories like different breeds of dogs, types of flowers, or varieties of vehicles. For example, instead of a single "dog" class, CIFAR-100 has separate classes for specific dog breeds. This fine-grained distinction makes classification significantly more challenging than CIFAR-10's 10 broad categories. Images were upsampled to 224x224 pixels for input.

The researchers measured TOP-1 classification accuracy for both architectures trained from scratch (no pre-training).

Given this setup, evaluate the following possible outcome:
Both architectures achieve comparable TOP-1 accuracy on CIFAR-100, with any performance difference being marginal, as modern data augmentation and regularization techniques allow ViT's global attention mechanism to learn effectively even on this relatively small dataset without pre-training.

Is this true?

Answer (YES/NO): NO